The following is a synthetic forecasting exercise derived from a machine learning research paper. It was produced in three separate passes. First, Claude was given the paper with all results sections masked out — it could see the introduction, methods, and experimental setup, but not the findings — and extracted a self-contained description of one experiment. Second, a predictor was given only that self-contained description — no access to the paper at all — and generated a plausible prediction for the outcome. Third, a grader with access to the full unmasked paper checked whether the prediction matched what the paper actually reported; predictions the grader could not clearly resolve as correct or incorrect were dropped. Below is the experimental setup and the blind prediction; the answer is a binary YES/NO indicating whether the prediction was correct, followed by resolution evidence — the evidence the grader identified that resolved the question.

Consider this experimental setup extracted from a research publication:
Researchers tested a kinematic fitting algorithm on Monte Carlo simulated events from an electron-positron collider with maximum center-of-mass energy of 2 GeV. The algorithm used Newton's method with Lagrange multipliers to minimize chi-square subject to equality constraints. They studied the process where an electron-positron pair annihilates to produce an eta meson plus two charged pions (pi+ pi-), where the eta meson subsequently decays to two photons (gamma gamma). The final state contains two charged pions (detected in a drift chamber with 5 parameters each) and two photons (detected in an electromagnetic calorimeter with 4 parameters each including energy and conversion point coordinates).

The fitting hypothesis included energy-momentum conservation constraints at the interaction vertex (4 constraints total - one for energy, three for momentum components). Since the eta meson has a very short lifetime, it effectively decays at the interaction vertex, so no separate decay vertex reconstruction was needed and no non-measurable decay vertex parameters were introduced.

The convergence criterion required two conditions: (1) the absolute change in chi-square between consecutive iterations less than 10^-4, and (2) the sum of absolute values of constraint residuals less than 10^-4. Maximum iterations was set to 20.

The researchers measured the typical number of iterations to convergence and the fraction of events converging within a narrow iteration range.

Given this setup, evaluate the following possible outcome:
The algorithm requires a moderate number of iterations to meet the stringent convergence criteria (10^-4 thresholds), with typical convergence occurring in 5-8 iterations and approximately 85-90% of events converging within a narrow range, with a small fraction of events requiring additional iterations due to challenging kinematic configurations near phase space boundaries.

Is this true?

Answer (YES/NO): NO